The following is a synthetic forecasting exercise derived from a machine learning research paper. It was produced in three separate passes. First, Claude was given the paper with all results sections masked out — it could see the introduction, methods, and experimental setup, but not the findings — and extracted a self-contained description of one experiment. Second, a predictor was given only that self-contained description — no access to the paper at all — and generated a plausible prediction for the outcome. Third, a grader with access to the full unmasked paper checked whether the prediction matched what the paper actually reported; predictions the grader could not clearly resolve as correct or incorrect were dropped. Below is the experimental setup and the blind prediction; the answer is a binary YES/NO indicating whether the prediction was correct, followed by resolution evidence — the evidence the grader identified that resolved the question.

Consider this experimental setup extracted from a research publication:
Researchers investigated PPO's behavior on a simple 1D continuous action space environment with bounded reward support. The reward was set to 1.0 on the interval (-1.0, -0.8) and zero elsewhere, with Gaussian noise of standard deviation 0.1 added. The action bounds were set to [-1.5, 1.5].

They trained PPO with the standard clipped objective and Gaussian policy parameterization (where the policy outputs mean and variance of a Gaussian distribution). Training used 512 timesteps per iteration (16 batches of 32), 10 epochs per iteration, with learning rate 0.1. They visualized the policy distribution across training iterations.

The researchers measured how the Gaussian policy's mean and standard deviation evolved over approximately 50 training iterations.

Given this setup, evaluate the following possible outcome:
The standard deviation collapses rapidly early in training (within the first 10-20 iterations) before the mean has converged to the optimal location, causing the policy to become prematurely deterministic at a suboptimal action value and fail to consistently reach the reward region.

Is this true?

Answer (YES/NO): NO